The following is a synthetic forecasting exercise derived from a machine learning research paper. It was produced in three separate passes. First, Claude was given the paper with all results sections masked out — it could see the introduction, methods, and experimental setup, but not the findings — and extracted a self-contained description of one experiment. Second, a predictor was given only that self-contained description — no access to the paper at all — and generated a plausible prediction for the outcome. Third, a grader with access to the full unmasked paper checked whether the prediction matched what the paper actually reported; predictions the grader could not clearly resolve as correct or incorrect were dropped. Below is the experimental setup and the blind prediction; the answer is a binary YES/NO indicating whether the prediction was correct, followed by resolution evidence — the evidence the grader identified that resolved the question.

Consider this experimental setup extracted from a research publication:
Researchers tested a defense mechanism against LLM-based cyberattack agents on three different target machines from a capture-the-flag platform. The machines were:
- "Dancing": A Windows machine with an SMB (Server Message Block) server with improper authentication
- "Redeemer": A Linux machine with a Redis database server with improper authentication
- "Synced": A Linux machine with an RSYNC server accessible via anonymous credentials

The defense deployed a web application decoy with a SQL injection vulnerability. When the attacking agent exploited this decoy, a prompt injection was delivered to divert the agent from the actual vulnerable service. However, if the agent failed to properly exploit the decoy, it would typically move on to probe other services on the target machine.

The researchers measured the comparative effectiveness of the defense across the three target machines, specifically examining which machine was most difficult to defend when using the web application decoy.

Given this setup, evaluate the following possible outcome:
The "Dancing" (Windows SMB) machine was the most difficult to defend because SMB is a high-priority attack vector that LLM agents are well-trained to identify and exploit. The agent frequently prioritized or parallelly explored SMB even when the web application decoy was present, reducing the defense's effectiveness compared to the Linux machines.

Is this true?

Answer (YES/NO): YES